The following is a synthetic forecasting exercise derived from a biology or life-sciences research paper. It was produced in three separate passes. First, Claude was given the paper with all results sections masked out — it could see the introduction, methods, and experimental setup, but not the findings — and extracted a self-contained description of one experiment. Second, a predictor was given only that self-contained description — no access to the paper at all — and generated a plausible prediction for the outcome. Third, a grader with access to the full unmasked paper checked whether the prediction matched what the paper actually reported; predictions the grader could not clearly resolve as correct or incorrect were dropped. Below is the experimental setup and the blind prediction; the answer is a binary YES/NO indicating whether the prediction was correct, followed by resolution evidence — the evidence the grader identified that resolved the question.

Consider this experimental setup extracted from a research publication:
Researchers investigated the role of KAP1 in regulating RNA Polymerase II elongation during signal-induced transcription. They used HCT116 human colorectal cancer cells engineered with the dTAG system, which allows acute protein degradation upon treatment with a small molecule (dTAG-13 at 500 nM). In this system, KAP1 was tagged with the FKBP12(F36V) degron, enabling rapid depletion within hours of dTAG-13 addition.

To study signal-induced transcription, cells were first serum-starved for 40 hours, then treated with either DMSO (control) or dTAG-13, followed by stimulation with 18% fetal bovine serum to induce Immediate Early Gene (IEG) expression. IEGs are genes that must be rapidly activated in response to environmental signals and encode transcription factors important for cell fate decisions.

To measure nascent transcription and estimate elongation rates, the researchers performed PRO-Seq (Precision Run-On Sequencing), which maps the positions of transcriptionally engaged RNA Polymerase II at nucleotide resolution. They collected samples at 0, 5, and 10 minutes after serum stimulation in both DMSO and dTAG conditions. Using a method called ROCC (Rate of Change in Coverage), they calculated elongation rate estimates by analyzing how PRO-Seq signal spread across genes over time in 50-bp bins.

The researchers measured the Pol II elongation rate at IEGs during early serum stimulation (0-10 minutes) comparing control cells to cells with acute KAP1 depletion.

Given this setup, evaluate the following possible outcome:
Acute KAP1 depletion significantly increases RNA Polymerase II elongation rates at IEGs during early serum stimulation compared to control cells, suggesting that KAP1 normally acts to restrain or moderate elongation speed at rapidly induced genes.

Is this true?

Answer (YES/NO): YES